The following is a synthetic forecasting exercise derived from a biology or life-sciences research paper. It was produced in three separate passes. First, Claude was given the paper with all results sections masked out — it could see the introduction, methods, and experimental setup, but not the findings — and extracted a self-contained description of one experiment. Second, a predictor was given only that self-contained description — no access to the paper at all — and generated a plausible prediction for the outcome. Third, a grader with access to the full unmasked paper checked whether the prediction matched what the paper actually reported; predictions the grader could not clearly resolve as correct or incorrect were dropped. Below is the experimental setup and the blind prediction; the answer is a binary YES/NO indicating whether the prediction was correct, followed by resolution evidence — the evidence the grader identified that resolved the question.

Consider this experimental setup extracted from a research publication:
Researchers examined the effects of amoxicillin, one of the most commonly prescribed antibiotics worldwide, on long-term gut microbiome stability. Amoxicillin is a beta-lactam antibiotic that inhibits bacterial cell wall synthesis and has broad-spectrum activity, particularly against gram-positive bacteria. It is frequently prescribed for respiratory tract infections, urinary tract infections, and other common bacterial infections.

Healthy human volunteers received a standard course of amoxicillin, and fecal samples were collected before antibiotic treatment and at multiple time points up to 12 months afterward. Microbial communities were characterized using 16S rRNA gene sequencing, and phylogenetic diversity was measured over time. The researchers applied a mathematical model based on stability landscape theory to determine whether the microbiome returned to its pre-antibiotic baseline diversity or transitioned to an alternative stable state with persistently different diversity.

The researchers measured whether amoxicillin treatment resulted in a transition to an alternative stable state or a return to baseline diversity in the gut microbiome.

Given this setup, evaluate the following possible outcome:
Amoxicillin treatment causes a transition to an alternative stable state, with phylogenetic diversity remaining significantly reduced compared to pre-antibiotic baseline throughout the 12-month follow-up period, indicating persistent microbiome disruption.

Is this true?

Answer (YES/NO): NO